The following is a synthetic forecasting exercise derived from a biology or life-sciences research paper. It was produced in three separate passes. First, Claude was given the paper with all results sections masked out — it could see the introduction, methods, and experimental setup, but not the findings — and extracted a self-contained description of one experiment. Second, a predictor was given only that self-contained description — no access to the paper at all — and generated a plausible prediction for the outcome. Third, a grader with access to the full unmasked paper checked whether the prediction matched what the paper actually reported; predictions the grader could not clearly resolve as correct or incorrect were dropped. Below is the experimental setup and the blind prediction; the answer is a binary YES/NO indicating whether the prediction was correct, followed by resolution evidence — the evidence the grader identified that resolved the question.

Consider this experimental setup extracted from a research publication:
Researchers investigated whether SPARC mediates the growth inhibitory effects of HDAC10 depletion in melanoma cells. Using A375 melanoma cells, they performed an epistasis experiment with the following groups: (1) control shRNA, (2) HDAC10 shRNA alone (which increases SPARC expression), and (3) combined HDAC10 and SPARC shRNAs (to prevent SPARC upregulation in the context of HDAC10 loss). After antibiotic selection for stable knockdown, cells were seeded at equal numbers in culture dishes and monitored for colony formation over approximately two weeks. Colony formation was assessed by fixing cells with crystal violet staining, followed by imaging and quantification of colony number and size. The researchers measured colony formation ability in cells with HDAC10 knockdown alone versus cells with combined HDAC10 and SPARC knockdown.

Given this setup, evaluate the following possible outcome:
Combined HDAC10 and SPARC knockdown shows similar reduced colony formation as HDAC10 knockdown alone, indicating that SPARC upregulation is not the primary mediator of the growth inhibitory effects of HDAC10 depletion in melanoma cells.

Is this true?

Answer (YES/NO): NO